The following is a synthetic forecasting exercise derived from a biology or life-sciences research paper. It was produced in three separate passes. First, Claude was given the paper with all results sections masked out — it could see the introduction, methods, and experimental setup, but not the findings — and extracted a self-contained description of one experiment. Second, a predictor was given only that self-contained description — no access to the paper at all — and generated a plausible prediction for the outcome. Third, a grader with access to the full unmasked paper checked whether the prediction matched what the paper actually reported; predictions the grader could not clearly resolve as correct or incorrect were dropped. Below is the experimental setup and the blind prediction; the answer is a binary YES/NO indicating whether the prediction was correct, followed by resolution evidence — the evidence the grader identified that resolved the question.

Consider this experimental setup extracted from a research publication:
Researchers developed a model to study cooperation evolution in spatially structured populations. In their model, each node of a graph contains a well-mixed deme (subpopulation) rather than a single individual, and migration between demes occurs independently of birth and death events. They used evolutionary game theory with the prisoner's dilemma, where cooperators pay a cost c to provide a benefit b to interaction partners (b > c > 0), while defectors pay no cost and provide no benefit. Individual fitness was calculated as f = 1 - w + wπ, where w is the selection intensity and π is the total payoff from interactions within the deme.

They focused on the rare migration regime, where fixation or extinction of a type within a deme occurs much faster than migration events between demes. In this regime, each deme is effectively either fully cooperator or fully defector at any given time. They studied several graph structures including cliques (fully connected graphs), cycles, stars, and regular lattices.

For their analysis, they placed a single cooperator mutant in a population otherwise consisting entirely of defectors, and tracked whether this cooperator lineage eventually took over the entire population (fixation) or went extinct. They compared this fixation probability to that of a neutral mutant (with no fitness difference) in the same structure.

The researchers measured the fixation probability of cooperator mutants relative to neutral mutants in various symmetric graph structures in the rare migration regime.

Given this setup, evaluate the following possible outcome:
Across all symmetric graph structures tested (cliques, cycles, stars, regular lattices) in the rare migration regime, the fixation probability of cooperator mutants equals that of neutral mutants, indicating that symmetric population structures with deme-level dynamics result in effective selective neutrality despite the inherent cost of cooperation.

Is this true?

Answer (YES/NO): NO